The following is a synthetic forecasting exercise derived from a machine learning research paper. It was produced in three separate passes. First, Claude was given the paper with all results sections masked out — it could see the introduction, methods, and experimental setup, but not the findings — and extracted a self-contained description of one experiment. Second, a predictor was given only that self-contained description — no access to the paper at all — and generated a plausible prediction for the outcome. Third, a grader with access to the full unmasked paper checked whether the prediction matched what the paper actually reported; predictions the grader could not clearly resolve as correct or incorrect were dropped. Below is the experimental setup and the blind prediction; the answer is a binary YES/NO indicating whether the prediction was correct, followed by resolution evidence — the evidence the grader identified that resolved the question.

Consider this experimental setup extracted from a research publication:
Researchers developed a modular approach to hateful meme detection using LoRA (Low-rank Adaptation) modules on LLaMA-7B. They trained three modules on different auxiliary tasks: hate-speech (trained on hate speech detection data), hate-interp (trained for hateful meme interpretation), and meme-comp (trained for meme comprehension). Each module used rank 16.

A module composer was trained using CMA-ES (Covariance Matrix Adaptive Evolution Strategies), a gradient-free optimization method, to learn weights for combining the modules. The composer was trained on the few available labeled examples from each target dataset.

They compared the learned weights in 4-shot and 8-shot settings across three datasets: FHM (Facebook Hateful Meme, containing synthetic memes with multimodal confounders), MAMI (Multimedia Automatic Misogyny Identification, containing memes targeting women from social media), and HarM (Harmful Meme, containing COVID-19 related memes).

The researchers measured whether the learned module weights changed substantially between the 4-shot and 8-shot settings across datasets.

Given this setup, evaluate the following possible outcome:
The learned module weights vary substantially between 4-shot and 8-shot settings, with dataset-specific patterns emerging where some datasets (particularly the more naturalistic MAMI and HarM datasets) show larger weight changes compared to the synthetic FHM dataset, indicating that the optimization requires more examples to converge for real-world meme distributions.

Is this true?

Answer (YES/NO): NO